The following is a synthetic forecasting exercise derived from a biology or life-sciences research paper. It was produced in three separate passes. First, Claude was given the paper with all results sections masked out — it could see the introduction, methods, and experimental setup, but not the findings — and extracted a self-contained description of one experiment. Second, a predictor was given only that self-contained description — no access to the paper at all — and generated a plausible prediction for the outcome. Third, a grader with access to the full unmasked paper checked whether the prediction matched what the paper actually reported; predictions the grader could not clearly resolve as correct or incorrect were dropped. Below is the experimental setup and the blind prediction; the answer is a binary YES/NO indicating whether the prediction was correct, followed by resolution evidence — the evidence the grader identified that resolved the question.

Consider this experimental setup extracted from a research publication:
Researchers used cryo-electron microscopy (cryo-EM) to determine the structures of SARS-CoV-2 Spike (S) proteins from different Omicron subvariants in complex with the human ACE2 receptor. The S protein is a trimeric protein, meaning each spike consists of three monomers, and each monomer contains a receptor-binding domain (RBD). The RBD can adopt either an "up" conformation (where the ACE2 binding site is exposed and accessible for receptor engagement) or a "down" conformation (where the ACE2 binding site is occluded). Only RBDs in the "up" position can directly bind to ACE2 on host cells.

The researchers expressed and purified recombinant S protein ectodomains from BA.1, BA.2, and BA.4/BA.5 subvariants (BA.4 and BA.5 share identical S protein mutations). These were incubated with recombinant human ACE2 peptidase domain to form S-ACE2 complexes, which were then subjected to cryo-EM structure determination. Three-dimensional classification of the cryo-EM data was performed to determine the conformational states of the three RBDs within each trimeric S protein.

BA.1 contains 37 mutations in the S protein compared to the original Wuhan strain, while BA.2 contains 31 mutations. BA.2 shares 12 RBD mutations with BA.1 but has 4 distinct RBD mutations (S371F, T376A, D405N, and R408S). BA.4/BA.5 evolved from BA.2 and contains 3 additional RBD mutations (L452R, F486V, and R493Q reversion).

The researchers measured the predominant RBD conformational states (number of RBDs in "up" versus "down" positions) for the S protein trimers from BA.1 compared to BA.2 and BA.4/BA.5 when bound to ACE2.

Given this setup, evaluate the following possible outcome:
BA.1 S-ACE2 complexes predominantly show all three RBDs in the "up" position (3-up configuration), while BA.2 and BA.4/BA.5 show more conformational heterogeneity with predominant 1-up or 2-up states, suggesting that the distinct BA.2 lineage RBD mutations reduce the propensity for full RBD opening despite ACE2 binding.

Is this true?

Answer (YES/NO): NO